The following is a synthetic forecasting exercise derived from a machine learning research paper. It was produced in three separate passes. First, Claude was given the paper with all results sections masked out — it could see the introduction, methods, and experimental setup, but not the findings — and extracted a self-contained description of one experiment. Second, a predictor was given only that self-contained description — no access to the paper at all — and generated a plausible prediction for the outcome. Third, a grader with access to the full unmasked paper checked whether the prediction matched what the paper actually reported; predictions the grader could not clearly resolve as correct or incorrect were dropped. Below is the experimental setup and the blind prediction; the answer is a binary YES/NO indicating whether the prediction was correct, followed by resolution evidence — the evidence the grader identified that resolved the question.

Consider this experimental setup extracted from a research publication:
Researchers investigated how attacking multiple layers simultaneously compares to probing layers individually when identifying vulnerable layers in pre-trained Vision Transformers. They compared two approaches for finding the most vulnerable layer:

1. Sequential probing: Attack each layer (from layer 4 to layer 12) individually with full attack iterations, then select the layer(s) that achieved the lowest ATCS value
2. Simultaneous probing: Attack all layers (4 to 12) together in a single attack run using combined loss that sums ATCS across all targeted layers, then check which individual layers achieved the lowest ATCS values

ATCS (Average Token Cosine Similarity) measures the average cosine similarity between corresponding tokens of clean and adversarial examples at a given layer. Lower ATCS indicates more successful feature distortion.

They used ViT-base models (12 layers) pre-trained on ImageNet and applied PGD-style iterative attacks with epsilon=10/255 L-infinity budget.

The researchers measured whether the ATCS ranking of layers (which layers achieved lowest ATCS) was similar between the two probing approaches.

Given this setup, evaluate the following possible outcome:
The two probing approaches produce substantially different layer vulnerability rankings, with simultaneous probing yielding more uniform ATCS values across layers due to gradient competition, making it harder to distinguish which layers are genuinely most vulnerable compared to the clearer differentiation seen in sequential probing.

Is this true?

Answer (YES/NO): NO